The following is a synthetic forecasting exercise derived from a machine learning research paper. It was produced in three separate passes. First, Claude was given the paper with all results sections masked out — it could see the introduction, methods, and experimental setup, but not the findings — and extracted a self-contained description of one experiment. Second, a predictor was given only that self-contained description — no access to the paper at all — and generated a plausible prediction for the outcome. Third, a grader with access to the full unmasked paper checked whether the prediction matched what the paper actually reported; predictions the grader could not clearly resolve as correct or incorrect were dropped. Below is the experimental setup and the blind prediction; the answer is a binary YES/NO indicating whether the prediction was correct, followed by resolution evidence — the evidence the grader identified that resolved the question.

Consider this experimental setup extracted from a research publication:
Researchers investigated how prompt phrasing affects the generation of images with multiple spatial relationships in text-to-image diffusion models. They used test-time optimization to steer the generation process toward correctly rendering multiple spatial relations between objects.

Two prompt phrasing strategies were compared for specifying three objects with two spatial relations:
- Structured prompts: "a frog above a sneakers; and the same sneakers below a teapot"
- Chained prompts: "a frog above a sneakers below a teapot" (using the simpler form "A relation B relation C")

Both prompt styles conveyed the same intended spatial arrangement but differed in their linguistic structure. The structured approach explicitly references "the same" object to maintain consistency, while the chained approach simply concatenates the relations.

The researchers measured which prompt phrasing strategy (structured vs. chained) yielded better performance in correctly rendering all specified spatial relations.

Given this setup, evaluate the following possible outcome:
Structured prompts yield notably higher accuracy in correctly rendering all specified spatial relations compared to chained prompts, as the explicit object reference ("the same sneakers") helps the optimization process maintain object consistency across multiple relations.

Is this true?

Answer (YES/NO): NO